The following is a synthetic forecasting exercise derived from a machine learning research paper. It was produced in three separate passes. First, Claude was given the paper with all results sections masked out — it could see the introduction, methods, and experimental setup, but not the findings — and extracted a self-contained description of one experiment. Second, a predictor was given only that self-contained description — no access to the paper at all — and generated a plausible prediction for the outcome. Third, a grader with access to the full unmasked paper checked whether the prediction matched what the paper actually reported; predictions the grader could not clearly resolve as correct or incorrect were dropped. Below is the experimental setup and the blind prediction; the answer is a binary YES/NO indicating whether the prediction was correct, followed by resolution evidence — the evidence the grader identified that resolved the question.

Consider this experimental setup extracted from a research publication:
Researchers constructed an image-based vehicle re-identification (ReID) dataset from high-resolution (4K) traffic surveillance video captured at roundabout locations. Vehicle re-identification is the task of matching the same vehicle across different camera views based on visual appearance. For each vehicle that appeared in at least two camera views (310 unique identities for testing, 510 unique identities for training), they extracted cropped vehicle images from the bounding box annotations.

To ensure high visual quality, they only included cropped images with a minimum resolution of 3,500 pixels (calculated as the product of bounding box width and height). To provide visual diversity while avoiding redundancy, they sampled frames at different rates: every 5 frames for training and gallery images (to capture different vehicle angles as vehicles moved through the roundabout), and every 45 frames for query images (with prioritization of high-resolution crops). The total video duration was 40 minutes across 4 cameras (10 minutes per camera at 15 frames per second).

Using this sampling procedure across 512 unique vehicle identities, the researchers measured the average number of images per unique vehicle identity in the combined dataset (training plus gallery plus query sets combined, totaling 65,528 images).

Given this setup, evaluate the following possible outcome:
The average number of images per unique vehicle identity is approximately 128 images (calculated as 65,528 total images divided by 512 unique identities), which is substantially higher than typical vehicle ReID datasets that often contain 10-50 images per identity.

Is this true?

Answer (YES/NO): YES